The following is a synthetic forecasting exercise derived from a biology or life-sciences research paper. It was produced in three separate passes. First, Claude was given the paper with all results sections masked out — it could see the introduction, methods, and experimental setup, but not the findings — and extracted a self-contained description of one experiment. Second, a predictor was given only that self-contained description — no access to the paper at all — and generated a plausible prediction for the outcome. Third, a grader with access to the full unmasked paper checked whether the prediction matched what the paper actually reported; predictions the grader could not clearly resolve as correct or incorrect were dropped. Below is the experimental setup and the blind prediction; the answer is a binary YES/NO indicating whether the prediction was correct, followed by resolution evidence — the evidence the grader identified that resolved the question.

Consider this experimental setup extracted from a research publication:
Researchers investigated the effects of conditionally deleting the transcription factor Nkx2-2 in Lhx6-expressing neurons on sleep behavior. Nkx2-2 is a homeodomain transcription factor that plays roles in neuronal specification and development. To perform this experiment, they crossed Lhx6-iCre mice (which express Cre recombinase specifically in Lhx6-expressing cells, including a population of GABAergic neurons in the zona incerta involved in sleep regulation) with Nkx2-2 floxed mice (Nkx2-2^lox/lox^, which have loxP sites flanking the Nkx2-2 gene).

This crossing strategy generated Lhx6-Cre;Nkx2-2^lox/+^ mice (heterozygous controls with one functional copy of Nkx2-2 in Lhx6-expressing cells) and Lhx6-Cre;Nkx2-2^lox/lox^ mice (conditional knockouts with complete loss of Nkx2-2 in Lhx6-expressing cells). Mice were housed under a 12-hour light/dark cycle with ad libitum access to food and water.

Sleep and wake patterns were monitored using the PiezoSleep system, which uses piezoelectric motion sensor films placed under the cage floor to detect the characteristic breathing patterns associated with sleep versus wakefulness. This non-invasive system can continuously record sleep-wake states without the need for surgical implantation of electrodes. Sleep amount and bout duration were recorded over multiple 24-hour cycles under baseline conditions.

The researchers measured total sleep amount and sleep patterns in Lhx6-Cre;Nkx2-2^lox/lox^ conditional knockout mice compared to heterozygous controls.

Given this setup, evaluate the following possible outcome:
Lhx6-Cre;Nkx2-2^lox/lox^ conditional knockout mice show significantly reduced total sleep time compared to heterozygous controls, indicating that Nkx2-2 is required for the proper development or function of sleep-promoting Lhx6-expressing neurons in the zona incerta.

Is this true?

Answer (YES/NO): NO